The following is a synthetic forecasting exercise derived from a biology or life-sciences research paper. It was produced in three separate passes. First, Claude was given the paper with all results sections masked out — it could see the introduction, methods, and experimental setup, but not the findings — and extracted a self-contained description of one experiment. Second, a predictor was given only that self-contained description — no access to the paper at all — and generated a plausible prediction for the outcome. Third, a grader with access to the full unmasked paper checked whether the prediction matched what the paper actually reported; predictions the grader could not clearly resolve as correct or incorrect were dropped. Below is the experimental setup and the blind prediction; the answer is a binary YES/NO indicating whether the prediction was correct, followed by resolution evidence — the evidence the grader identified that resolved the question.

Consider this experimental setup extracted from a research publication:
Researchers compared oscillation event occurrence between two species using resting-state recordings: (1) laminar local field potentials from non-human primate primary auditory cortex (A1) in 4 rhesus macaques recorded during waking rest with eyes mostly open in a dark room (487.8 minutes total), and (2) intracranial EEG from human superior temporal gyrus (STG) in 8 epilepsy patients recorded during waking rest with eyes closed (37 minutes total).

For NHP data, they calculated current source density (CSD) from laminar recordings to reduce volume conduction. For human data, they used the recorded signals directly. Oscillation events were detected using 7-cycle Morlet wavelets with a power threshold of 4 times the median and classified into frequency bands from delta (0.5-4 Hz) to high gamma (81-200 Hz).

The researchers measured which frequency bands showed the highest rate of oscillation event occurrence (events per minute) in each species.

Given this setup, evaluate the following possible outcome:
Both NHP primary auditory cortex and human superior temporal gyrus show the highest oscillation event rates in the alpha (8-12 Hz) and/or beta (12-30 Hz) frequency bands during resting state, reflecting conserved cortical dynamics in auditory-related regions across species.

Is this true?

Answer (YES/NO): NO